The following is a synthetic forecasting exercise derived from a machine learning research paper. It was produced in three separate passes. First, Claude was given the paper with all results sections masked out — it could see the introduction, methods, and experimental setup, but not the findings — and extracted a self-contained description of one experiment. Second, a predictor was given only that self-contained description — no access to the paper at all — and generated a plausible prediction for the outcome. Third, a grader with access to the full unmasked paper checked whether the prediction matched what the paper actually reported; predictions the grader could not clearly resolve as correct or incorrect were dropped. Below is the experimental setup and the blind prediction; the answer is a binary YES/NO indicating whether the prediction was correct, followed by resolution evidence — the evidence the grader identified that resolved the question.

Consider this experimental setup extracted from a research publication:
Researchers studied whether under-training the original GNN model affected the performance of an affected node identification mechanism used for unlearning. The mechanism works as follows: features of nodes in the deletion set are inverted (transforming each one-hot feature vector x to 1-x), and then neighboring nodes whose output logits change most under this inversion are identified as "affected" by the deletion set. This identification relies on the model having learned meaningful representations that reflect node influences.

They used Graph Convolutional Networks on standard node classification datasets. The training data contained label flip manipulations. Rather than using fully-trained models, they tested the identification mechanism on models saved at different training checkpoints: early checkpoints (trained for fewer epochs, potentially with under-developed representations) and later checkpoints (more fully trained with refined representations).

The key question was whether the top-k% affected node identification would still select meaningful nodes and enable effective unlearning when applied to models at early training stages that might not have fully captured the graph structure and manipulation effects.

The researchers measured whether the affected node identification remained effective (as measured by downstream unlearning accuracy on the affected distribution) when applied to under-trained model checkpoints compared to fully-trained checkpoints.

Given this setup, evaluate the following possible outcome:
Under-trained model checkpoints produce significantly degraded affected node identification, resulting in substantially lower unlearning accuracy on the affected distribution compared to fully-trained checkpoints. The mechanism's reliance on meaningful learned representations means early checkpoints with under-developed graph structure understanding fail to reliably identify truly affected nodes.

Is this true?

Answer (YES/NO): NO